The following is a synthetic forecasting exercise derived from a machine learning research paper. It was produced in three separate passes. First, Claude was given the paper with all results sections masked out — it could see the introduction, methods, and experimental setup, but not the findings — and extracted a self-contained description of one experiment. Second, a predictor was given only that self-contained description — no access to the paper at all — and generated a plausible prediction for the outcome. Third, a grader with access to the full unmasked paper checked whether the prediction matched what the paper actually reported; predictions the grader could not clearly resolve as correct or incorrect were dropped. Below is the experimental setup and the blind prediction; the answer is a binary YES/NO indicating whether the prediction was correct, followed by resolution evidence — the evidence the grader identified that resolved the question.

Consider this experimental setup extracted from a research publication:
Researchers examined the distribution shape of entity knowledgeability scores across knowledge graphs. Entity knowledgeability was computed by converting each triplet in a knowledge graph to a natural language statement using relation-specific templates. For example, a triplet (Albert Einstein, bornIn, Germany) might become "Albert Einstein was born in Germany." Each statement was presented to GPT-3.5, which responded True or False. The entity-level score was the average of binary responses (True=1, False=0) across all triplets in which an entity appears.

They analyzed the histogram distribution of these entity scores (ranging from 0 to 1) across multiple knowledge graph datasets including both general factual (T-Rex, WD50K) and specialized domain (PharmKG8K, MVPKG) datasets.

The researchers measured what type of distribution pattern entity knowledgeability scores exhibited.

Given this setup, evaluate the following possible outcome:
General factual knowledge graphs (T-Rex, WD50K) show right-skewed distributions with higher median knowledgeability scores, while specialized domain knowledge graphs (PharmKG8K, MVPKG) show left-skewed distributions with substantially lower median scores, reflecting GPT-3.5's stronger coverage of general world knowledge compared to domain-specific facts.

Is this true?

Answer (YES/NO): YES